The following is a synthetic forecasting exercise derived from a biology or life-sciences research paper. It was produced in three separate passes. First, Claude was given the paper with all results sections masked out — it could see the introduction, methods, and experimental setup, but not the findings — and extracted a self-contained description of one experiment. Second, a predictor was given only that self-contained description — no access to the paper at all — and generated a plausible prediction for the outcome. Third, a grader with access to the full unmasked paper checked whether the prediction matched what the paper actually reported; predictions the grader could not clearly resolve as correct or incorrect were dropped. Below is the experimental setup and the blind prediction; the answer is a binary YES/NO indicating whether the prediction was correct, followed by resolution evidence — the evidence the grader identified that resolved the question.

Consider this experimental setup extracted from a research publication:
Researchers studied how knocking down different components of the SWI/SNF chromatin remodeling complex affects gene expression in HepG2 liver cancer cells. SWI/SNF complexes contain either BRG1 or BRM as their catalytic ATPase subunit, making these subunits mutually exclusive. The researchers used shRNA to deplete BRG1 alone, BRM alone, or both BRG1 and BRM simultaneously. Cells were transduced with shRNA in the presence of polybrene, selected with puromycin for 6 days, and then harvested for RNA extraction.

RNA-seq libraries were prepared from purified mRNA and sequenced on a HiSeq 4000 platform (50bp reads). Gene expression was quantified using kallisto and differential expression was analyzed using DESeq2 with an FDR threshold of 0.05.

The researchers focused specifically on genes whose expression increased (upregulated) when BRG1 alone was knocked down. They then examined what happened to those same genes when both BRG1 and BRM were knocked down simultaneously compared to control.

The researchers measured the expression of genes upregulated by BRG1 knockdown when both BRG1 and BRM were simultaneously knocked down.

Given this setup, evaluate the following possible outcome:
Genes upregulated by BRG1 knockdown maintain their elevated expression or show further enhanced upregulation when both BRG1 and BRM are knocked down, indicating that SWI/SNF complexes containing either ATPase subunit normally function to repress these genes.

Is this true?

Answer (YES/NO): NO